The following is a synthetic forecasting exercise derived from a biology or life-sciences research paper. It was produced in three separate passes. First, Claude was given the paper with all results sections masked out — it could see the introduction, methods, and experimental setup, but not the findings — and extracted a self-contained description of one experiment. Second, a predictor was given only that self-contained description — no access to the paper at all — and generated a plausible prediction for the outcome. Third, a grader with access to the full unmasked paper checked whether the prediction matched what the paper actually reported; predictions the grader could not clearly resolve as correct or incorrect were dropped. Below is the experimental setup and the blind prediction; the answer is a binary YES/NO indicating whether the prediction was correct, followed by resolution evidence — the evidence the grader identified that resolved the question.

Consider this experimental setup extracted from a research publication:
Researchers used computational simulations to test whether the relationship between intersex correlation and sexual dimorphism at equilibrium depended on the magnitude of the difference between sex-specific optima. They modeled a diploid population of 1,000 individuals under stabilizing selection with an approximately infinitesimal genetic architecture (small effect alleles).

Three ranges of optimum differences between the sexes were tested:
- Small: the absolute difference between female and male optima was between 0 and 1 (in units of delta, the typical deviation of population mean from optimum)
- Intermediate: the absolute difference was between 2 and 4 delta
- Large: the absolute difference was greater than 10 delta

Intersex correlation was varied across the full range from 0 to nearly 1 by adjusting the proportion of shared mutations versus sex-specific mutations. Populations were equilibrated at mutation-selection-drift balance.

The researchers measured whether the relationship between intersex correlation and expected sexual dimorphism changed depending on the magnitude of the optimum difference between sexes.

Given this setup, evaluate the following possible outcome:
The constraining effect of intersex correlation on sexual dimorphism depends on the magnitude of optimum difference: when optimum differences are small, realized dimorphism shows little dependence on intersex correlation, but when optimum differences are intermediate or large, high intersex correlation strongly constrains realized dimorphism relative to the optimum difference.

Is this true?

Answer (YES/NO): NO